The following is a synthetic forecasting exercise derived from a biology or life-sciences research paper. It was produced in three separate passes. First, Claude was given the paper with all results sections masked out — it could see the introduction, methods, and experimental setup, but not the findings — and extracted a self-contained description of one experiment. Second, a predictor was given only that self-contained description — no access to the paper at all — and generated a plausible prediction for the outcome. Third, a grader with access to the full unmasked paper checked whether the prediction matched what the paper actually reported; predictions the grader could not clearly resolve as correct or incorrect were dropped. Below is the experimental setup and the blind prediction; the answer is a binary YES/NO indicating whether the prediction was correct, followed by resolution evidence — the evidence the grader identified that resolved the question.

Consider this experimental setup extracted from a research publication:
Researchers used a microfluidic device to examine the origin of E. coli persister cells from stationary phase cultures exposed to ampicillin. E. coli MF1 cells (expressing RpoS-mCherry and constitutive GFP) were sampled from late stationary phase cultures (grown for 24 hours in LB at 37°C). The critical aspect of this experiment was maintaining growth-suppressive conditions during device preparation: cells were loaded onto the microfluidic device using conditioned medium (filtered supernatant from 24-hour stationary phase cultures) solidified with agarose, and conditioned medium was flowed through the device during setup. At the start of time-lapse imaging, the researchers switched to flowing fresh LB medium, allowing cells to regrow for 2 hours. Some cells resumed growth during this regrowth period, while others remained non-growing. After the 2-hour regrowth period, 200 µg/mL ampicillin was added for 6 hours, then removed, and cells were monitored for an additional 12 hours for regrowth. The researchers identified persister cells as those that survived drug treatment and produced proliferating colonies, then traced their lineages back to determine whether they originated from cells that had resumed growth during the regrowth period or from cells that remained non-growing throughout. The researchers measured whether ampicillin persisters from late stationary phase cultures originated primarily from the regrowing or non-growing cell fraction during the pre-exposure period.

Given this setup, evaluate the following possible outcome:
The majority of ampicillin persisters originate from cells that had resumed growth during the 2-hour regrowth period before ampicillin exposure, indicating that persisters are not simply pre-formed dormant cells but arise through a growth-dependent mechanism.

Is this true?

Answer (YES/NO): NO